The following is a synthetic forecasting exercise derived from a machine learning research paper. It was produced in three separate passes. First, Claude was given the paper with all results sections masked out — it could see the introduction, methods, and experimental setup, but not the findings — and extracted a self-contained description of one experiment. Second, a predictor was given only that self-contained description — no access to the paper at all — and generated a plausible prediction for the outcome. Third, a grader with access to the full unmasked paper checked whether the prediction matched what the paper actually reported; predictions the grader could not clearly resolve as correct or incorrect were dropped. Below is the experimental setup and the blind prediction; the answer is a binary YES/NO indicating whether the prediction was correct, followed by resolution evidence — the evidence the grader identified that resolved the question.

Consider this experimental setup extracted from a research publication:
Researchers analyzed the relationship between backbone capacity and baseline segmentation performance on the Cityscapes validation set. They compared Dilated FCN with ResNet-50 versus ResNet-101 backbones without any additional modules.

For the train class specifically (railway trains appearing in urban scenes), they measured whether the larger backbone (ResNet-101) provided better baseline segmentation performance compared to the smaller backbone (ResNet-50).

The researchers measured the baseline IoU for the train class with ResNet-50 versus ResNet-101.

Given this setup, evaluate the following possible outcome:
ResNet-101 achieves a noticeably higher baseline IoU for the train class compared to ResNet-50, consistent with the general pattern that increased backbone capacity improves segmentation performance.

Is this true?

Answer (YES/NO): NO